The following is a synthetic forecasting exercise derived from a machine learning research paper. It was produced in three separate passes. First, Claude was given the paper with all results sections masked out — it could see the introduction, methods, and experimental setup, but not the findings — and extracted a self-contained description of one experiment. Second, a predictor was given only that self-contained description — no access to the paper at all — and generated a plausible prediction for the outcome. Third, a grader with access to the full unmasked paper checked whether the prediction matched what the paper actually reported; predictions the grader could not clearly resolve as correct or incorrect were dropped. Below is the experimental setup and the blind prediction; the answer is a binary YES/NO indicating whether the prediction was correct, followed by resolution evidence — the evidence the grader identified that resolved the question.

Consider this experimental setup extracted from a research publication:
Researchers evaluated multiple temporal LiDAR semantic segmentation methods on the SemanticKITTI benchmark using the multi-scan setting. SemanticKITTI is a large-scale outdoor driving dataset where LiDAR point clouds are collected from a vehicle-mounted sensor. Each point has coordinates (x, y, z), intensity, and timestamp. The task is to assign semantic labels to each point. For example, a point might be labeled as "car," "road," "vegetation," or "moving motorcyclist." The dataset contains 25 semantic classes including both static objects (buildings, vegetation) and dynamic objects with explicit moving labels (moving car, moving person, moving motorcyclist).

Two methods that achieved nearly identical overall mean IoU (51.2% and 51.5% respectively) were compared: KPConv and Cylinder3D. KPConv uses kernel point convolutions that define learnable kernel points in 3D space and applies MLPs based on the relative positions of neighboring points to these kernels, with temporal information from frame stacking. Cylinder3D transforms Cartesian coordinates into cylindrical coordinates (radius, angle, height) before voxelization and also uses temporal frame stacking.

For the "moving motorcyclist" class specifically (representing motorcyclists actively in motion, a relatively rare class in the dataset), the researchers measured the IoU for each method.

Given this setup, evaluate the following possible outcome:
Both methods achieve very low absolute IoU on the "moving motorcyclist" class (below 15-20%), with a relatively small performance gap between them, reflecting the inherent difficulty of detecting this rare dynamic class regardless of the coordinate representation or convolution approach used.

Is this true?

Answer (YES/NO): NO